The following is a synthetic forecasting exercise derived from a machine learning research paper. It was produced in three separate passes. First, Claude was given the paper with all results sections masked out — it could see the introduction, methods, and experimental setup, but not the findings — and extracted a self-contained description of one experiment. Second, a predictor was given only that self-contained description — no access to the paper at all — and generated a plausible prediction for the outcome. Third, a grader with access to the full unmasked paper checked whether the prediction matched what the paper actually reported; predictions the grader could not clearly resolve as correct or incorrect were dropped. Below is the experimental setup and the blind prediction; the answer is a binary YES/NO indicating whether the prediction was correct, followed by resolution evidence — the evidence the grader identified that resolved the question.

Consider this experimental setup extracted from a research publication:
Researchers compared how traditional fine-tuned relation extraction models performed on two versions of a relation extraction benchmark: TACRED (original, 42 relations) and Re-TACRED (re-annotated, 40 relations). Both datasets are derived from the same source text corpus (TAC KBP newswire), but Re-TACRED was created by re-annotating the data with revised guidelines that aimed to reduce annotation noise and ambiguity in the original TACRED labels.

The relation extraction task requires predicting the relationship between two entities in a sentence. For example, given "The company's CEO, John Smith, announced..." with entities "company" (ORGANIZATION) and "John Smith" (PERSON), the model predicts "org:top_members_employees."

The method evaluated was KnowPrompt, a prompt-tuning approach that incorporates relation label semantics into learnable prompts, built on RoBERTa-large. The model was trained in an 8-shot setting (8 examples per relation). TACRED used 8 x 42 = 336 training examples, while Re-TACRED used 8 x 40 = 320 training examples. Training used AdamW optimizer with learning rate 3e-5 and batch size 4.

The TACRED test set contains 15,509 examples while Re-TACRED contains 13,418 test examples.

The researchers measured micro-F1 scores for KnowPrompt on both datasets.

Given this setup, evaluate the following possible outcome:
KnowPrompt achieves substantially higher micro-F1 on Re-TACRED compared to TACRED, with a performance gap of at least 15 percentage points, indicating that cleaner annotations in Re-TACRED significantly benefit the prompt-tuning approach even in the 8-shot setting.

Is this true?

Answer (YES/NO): YES